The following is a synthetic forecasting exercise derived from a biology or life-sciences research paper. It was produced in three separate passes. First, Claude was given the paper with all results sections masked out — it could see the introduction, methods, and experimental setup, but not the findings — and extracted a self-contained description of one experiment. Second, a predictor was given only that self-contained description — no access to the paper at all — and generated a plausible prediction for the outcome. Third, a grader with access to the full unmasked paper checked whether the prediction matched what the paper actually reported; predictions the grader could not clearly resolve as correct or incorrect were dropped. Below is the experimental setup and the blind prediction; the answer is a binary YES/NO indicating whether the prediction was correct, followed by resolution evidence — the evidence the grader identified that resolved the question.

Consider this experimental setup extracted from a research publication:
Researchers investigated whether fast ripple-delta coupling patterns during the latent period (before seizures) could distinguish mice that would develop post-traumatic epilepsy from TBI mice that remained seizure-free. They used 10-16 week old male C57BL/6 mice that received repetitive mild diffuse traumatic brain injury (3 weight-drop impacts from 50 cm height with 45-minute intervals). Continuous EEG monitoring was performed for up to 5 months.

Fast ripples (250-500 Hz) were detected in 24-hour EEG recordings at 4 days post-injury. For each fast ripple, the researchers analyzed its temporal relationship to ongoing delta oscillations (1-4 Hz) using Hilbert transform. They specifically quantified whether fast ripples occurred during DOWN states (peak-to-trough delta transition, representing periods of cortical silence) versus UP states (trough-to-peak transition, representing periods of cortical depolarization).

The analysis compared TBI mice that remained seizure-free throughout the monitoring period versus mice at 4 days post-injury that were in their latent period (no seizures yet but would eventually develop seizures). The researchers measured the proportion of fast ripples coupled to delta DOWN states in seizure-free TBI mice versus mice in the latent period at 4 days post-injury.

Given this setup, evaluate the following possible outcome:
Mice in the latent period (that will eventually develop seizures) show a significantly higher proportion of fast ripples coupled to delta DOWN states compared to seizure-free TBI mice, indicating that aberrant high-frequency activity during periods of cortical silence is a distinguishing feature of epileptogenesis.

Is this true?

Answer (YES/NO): YES